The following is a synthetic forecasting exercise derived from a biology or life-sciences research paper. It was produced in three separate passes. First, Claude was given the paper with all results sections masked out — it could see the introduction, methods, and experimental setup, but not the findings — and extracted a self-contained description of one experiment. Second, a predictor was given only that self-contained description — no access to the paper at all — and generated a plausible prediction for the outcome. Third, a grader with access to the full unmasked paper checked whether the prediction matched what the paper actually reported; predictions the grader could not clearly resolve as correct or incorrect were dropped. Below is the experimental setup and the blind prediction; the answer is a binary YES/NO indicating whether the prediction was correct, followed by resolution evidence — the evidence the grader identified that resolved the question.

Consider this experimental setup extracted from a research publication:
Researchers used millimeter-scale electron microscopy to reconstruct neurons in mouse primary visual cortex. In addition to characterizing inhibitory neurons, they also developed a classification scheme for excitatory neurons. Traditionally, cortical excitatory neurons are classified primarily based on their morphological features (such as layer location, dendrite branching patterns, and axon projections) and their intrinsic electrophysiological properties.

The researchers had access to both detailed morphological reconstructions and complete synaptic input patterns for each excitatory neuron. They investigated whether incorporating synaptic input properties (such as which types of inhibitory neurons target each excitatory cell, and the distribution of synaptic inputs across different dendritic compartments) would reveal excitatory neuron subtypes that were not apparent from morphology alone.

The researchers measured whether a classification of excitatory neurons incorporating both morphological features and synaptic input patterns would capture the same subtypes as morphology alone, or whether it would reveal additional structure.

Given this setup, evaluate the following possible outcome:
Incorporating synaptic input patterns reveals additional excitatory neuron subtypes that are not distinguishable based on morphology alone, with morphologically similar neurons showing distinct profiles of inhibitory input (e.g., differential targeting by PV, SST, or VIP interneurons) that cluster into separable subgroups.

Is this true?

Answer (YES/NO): NO